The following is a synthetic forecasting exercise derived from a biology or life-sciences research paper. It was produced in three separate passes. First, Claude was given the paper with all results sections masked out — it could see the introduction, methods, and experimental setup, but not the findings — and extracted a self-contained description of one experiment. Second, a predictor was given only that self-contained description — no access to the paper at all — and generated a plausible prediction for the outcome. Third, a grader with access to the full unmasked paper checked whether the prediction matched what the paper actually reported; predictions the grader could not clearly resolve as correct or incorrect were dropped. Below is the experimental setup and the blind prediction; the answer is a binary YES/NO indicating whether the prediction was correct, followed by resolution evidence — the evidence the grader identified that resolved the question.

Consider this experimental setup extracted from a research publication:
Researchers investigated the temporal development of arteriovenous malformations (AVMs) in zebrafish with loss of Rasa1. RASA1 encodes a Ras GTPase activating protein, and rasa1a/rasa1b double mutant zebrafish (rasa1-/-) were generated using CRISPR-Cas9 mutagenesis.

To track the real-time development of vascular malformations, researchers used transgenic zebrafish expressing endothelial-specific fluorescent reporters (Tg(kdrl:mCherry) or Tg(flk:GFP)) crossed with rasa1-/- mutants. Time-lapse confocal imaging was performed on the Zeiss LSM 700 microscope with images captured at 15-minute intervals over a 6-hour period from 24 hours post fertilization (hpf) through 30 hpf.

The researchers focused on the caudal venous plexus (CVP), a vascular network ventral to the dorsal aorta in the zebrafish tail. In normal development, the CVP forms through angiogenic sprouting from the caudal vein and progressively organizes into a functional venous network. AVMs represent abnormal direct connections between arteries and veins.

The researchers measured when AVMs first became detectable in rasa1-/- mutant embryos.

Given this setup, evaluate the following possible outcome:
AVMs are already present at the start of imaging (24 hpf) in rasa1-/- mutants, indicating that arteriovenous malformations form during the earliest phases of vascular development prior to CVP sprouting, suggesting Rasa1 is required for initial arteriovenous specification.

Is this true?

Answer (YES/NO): NO